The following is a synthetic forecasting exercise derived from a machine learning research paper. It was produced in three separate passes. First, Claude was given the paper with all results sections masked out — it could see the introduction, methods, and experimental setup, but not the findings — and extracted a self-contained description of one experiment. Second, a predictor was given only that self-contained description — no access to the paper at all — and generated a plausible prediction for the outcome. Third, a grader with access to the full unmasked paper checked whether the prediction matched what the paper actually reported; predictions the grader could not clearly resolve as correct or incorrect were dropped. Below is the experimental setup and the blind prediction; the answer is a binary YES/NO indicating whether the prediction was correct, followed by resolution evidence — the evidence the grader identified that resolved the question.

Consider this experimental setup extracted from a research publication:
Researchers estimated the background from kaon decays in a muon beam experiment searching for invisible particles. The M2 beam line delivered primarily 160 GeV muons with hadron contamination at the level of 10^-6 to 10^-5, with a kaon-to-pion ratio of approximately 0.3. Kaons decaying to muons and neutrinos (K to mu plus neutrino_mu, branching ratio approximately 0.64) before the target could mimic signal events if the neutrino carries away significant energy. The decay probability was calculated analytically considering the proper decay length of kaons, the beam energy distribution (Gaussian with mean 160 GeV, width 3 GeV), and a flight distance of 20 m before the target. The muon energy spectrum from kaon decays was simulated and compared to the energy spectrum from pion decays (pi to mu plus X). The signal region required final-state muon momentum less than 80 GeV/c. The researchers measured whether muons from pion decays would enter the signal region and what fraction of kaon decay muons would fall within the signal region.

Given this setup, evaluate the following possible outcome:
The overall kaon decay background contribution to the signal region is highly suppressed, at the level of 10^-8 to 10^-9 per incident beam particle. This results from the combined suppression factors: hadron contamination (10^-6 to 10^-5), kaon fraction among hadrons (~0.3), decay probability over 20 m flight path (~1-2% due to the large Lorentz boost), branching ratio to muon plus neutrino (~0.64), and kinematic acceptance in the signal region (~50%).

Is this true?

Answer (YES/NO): NO